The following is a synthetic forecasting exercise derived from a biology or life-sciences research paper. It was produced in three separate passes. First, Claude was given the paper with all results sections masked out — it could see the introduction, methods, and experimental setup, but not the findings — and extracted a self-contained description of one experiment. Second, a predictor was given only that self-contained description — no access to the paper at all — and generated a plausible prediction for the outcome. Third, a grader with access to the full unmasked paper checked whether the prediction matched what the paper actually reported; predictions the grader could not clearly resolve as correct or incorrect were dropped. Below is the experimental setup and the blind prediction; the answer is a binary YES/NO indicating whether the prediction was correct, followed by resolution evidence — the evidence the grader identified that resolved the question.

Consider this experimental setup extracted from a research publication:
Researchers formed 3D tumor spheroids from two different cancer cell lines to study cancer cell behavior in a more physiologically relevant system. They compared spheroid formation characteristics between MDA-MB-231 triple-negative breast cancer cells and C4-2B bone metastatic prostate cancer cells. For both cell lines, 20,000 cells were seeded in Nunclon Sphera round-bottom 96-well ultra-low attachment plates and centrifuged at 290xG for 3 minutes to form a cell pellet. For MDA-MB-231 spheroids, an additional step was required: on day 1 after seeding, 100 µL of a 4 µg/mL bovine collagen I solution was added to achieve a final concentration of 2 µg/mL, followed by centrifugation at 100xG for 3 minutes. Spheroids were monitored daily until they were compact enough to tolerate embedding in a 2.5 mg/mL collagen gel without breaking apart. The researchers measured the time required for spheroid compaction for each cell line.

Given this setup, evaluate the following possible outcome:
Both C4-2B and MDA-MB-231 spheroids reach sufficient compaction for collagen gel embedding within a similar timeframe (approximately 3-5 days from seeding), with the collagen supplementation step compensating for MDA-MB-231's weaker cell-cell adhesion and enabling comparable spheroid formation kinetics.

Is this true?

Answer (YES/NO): NO